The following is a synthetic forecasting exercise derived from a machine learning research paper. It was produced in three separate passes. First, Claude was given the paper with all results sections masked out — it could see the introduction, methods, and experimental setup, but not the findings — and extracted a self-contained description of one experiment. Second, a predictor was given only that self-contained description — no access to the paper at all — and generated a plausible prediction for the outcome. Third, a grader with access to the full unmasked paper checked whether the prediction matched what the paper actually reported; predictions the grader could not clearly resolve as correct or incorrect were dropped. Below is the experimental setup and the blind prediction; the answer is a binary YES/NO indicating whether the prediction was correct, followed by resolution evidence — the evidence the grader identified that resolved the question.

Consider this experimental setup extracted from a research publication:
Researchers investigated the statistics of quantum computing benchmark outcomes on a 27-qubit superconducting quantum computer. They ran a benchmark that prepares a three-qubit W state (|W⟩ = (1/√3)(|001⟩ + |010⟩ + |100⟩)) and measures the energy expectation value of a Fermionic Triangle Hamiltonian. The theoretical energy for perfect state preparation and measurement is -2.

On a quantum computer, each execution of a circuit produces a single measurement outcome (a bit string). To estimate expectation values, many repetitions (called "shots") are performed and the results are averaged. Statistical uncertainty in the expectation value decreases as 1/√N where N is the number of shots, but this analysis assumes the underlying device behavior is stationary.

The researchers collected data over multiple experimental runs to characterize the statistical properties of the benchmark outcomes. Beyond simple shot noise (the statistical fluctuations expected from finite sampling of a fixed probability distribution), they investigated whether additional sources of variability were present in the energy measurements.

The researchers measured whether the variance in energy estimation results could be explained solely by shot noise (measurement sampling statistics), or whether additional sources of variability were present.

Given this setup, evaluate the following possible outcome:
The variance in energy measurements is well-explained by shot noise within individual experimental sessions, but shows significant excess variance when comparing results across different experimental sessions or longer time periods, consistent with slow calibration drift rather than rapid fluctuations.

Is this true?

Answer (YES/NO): NO